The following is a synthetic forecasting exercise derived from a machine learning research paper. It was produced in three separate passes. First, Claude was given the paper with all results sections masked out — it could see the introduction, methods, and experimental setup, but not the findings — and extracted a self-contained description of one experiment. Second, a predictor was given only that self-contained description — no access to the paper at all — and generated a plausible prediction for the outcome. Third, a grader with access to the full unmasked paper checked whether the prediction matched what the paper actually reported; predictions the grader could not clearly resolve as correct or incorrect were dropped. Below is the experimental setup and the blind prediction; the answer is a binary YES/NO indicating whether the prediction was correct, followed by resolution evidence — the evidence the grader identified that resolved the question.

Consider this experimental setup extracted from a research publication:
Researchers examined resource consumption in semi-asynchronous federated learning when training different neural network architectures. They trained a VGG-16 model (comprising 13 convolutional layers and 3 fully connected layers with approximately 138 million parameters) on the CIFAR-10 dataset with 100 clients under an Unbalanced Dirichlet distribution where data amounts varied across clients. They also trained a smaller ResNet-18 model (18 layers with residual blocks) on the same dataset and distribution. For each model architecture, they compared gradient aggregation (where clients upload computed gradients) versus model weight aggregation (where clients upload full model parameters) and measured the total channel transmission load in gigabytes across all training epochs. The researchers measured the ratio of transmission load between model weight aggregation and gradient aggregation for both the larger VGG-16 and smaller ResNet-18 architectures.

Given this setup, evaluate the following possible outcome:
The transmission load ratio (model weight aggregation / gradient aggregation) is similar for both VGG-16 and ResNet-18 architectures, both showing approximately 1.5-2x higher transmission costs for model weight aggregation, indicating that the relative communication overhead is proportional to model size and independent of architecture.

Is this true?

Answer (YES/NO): NO